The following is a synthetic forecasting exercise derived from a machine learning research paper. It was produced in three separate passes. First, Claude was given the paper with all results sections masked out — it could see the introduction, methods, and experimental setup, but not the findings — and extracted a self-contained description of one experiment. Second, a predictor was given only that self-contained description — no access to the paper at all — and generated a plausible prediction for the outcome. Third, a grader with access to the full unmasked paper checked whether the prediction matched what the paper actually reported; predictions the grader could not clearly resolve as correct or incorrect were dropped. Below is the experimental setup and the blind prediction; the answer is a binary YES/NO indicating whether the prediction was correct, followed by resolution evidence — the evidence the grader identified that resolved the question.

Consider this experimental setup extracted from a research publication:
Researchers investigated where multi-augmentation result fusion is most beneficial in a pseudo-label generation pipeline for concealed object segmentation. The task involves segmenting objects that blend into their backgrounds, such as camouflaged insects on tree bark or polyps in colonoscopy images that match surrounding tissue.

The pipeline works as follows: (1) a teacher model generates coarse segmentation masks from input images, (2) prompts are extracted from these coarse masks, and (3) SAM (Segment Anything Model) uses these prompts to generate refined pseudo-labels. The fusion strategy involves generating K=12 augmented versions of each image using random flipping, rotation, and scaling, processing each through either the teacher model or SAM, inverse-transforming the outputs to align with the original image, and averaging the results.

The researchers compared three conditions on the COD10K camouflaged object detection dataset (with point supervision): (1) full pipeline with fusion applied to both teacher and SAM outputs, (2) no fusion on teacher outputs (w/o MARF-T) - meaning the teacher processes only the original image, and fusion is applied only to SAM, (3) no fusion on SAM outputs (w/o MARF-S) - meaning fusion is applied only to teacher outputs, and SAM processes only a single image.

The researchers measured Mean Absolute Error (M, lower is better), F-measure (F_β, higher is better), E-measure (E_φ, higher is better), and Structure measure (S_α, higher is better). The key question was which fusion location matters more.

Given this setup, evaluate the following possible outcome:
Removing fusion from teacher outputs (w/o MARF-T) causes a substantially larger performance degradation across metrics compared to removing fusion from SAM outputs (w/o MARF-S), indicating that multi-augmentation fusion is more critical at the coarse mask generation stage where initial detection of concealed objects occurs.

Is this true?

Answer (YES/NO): NO